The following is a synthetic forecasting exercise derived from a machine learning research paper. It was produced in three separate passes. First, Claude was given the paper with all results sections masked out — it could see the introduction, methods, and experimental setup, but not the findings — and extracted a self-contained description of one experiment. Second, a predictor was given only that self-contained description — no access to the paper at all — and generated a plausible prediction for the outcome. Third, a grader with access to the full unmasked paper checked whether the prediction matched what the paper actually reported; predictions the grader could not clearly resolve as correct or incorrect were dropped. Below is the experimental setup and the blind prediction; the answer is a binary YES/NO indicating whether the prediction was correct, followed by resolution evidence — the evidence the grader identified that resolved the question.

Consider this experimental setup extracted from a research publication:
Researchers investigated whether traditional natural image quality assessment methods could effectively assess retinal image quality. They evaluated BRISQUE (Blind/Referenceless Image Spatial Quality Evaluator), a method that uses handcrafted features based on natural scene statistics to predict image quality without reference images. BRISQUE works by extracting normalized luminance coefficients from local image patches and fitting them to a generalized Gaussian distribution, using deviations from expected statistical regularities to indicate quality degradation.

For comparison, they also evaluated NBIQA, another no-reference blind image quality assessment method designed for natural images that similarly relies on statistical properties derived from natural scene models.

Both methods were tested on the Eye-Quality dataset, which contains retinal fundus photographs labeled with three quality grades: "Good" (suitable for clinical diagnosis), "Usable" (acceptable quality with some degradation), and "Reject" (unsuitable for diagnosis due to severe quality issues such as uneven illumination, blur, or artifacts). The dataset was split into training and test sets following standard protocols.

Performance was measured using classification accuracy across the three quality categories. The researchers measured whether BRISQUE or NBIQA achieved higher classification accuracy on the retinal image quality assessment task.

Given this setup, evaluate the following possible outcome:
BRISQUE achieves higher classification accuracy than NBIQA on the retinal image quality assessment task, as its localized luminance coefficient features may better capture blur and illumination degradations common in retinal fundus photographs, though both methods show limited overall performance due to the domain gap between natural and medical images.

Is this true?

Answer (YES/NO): NO